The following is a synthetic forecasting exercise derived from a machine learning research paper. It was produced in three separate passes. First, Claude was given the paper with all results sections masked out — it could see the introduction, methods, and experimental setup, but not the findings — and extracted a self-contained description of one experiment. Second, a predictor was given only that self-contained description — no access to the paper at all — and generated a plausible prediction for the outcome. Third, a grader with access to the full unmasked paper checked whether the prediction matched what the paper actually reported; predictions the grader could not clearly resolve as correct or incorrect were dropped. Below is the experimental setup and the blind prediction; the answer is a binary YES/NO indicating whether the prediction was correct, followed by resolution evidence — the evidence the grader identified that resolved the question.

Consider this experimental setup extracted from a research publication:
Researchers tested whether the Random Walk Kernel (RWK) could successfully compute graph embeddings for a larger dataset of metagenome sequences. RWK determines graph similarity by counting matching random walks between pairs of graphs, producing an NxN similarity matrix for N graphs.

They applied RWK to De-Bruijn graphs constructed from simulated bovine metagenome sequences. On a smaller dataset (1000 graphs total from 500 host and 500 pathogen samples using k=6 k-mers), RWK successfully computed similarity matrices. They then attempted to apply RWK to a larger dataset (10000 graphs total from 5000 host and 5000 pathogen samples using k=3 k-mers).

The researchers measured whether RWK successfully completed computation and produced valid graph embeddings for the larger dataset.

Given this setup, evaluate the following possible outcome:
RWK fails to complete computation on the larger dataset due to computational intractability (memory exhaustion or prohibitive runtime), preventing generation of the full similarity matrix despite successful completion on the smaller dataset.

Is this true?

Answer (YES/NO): YES